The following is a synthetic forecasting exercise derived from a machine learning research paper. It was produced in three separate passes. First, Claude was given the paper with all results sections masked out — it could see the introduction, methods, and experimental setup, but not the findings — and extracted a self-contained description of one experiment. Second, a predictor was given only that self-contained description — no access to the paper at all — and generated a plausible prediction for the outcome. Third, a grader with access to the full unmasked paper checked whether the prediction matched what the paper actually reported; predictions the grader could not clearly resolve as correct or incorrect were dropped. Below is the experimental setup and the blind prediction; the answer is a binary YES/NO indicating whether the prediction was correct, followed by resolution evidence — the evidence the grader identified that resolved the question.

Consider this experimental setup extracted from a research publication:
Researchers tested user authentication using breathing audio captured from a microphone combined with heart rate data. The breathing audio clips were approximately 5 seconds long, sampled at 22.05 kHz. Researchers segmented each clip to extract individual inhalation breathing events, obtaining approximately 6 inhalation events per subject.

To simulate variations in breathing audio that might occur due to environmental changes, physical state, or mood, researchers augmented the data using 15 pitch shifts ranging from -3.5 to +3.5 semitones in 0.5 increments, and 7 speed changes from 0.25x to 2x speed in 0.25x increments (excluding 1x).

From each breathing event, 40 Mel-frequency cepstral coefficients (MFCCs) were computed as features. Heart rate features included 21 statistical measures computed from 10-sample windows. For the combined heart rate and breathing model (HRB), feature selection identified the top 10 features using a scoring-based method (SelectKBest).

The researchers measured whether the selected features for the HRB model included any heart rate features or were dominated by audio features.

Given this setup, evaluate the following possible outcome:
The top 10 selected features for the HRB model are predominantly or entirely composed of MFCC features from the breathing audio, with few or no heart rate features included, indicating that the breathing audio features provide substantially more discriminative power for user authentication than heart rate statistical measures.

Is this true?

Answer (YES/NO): YES